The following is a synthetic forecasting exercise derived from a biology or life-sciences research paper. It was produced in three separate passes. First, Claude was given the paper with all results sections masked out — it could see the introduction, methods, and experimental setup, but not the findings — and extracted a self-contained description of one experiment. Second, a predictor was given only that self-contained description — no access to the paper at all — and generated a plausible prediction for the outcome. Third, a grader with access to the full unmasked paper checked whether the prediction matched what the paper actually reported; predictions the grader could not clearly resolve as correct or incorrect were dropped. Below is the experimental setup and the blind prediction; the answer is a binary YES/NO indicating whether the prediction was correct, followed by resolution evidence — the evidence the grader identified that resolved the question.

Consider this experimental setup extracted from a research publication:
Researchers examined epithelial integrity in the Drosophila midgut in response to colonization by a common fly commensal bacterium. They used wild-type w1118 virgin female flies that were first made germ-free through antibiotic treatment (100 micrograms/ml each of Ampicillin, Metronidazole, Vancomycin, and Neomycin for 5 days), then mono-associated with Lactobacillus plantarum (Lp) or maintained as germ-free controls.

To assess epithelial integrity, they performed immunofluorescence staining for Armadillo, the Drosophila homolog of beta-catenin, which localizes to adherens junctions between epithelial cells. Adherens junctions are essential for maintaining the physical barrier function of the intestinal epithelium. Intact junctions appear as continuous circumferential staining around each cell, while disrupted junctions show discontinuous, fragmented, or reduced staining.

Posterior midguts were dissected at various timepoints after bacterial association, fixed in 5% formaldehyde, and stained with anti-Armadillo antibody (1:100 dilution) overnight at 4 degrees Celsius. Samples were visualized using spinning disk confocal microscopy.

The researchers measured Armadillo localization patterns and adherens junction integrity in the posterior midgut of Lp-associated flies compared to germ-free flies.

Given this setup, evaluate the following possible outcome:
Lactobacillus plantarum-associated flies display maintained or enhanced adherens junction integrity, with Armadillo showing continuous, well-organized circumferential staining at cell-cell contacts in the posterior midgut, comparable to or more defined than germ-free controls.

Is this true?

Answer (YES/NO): YES